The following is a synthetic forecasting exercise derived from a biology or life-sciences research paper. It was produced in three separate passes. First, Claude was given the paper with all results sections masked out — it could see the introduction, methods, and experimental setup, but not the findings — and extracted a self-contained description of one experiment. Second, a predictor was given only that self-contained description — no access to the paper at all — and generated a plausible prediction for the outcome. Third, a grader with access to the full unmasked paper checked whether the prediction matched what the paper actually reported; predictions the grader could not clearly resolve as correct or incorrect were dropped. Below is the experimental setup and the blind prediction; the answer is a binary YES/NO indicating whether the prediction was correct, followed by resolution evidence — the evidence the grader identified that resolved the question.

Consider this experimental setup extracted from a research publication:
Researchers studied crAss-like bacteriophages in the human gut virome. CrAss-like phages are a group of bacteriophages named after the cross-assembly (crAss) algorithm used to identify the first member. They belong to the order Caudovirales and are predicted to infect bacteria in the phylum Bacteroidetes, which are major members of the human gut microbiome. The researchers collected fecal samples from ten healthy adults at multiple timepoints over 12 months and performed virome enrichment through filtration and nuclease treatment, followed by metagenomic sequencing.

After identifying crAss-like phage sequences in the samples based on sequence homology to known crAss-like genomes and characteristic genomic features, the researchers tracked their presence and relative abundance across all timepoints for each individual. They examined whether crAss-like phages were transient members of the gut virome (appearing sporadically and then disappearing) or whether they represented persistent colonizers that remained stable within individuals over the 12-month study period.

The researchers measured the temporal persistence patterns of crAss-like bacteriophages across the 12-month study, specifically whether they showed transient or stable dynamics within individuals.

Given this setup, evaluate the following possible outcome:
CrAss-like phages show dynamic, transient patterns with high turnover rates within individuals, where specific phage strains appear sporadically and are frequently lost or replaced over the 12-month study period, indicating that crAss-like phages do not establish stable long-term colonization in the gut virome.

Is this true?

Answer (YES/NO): NO